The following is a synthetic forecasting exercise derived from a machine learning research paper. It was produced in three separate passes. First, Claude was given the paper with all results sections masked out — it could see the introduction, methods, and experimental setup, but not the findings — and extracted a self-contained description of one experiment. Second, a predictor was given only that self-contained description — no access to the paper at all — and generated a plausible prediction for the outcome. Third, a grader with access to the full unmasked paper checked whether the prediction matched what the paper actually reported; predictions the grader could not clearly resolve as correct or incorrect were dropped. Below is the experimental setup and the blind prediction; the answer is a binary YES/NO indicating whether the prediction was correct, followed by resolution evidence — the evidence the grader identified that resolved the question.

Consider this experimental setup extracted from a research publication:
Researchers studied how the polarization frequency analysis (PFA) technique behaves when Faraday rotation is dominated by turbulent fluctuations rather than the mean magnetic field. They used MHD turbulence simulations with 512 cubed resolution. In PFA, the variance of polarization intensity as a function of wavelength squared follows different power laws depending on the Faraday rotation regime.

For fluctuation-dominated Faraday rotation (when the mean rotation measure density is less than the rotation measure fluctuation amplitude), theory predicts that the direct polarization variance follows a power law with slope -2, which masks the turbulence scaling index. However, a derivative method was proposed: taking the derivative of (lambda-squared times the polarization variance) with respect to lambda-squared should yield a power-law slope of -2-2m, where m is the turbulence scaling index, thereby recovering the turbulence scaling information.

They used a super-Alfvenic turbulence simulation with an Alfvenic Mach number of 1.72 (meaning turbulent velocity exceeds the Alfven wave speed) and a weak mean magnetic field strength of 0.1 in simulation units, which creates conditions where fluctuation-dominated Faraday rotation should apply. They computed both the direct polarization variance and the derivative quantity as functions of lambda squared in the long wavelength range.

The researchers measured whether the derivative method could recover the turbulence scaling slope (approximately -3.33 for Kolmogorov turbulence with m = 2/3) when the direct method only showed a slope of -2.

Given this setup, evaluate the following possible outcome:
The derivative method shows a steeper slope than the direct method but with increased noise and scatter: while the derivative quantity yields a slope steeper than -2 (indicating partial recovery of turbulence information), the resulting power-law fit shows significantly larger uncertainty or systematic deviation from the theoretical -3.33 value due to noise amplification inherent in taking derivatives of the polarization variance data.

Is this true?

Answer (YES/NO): NO